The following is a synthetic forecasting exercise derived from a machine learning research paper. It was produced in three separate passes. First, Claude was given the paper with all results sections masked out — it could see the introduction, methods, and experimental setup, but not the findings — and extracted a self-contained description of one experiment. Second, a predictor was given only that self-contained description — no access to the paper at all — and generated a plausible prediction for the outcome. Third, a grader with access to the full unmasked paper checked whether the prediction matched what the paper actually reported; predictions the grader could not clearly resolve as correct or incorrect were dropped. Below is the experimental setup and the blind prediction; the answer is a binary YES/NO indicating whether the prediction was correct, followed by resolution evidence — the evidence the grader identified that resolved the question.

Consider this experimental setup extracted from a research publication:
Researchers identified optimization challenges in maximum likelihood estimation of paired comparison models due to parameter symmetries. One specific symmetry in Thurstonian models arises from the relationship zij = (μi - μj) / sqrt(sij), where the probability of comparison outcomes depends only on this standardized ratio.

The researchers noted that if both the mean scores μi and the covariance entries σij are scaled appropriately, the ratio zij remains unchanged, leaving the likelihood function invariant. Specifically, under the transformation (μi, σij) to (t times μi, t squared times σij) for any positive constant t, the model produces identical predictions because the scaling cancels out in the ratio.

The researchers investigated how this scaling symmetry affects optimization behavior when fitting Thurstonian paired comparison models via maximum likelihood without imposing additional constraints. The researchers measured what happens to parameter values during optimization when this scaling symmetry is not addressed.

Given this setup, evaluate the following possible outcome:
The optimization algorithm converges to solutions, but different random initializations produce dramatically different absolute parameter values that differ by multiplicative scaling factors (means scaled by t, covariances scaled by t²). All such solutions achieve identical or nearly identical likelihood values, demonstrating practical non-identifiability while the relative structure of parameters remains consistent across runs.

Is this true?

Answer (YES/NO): NO